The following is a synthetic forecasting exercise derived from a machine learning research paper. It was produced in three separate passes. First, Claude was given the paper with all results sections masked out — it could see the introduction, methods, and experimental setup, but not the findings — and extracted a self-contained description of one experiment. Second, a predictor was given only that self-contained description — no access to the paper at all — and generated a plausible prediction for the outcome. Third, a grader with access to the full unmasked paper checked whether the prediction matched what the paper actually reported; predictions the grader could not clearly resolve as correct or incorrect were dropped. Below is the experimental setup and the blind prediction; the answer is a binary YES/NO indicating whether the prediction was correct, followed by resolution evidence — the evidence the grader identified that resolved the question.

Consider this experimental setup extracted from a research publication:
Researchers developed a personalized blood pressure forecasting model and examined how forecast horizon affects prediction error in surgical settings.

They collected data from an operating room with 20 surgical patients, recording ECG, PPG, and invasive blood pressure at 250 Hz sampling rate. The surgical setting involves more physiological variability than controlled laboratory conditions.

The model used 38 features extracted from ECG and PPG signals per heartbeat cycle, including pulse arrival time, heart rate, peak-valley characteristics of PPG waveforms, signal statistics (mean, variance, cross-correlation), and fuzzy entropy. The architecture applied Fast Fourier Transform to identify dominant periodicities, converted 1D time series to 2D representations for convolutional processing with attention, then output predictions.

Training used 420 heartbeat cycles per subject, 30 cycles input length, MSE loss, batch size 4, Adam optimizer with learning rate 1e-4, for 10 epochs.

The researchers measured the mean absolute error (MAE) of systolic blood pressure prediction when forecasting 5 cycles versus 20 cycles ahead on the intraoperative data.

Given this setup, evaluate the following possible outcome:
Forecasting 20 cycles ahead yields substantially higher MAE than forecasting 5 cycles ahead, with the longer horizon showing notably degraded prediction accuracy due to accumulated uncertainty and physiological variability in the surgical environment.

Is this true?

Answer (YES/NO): NO